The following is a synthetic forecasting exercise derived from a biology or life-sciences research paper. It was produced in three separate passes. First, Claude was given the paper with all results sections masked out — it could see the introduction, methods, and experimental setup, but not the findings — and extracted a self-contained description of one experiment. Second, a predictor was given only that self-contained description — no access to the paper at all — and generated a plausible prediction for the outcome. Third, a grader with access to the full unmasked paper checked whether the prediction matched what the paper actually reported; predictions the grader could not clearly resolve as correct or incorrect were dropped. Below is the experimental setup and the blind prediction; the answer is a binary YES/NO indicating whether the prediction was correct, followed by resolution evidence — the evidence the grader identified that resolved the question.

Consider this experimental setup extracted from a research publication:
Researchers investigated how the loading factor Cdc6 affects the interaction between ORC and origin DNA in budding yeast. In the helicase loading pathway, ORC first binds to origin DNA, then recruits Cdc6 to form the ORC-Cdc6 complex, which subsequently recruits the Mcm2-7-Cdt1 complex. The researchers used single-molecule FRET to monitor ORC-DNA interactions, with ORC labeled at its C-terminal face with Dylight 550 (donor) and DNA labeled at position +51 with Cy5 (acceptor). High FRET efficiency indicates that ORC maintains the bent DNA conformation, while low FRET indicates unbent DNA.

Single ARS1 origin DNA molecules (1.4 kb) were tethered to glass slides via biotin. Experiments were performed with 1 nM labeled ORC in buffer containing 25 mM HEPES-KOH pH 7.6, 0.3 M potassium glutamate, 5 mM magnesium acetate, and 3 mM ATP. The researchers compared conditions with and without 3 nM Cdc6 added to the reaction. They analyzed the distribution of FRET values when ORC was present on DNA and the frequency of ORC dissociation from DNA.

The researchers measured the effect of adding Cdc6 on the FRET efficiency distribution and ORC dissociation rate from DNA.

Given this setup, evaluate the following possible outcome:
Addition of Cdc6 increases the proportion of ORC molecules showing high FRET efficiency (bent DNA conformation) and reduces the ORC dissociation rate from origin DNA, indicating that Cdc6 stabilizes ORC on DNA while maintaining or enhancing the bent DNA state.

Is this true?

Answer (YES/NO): NO